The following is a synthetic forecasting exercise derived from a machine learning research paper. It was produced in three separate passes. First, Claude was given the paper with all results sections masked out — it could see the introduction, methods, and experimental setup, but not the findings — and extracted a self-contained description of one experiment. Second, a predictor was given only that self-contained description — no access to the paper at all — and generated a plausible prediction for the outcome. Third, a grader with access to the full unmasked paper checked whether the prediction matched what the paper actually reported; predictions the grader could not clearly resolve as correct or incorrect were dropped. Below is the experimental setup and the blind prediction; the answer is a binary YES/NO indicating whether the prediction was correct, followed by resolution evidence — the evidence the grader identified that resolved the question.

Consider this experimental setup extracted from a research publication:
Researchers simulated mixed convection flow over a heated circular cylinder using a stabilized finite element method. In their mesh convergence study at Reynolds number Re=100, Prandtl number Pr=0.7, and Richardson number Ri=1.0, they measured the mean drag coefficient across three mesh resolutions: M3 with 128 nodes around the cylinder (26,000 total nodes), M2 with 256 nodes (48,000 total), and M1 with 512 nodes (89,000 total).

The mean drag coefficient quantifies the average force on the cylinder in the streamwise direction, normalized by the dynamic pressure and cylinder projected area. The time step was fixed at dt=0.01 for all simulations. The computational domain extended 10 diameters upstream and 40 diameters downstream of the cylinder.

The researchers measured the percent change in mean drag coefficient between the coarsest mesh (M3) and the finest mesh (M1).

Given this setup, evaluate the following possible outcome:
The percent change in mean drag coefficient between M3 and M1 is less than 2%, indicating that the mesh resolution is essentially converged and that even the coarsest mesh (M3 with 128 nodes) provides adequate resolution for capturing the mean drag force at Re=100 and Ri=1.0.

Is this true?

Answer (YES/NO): YES